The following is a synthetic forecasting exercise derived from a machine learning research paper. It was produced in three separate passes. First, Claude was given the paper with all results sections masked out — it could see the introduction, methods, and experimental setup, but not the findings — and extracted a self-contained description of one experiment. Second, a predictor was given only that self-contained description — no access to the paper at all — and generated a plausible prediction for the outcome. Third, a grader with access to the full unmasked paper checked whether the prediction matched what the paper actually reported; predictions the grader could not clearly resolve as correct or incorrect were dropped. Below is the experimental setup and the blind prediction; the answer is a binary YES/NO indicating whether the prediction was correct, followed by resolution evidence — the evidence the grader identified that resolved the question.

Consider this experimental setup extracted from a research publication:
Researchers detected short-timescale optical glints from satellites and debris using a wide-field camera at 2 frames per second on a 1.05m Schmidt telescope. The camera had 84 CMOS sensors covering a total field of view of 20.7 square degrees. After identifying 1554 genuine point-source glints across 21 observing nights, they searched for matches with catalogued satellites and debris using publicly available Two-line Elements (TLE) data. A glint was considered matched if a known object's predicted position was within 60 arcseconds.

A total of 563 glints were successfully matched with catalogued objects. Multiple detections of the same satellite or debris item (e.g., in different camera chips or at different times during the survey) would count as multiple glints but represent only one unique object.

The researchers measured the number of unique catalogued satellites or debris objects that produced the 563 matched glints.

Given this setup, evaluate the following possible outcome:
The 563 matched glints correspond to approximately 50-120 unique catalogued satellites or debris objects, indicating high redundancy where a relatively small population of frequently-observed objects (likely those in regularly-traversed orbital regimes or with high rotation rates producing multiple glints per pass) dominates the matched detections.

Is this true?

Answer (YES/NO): YES